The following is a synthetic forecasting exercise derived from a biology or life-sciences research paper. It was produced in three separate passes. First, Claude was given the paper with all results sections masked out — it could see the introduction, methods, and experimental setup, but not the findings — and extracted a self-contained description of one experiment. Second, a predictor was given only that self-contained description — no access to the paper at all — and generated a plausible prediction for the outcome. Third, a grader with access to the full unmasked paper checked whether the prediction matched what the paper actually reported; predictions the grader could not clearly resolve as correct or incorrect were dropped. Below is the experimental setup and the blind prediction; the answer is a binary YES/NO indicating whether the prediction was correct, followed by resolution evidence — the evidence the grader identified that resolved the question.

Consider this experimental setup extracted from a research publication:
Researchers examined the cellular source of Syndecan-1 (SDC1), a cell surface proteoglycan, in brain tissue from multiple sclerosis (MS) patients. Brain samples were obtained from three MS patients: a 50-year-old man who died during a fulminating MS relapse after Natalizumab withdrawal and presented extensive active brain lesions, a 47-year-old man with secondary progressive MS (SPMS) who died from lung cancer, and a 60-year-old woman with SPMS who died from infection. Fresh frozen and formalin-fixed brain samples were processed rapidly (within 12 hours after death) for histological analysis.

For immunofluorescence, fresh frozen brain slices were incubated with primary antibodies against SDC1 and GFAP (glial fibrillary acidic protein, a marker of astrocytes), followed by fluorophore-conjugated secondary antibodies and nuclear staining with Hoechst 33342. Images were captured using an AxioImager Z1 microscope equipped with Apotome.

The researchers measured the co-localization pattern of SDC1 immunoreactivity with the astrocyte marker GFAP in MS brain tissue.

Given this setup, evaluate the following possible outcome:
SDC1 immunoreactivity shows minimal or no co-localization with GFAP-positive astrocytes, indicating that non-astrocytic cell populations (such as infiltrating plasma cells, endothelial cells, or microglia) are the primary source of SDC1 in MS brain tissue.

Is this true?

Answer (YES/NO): NO